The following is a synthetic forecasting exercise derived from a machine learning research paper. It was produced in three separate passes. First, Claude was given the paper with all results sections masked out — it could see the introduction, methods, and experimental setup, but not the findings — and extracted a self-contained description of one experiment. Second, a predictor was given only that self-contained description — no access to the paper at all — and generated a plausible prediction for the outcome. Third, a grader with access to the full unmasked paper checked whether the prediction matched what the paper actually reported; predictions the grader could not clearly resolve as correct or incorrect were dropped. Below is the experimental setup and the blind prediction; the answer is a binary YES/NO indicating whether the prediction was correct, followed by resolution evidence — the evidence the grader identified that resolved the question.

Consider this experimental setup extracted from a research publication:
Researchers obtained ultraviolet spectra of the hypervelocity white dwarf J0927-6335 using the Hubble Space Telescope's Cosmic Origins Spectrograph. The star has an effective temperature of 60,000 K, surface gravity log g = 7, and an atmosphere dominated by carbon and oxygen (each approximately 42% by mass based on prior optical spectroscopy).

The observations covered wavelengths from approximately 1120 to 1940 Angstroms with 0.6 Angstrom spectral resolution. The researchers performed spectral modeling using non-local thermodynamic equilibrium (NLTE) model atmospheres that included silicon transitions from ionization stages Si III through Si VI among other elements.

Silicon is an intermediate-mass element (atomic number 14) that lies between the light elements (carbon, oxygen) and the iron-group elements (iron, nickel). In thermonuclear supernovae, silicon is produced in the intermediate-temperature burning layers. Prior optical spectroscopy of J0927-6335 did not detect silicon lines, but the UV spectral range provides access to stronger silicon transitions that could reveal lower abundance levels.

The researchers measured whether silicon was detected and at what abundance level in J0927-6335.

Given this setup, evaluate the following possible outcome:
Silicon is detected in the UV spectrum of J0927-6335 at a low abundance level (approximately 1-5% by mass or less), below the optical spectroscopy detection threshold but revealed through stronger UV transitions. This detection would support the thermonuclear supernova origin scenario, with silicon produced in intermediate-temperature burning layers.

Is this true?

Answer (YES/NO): YES